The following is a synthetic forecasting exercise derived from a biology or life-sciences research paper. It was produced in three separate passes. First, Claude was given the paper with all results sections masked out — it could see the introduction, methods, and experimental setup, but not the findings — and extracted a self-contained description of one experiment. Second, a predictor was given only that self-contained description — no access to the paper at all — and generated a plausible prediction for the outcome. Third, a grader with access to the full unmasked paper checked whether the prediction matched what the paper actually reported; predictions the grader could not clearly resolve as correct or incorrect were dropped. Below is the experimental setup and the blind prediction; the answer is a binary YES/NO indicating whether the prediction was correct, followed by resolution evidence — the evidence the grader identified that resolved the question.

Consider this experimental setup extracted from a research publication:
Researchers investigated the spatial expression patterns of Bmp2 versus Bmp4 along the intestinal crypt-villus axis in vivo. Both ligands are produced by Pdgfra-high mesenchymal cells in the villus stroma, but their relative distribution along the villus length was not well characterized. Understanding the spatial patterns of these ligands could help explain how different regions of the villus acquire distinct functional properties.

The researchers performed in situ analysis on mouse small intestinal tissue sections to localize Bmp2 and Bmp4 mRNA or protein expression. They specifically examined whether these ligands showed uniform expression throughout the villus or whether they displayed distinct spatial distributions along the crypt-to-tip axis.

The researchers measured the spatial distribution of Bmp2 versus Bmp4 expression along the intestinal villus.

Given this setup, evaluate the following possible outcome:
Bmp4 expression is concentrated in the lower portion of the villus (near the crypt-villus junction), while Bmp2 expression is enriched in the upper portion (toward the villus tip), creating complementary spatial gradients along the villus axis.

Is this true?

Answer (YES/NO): NO